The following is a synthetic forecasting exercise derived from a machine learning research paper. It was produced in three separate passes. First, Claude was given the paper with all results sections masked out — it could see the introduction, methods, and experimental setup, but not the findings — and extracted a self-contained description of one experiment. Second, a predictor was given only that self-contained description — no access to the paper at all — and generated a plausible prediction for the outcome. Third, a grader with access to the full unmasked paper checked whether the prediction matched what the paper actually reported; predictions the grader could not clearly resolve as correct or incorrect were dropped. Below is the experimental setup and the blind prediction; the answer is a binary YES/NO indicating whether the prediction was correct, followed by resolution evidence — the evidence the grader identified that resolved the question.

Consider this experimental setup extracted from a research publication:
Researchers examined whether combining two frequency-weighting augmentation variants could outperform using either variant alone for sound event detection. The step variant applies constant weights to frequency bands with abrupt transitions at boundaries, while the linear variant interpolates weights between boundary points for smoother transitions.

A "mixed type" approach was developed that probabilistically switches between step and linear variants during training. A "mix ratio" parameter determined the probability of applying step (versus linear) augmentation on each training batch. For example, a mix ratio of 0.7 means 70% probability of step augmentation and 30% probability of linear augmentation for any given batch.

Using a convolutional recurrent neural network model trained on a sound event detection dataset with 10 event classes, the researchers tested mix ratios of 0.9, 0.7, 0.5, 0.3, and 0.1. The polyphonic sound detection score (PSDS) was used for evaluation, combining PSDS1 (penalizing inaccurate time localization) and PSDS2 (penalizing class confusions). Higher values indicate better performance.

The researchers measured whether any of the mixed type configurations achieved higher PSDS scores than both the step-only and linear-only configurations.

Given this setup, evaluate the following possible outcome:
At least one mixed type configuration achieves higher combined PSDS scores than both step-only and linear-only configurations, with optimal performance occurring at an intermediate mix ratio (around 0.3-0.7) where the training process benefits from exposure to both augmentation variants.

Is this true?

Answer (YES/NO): NO